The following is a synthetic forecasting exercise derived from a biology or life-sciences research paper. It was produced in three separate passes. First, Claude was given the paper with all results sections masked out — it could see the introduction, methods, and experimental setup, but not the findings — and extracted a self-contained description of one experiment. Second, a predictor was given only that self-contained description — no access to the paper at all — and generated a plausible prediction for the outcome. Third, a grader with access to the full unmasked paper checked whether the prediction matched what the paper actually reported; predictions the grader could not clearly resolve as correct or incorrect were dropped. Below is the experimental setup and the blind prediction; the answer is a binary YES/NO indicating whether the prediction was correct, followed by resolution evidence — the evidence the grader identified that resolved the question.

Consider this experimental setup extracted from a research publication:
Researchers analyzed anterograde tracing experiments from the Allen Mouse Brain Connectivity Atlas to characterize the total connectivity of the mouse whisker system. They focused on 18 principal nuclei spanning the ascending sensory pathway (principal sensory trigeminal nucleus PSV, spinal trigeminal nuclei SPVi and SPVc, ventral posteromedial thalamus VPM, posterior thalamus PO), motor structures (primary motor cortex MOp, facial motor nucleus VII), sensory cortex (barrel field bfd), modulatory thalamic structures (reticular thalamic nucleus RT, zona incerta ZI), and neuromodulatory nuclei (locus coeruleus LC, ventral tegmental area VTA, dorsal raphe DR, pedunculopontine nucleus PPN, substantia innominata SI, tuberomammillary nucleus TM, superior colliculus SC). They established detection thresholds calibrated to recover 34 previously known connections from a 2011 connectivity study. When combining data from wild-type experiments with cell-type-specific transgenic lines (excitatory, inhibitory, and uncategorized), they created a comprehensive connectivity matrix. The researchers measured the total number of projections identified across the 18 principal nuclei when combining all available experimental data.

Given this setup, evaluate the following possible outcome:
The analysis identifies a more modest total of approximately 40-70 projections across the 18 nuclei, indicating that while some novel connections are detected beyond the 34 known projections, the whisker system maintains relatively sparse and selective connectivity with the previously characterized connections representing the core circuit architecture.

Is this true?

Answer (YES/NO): NO